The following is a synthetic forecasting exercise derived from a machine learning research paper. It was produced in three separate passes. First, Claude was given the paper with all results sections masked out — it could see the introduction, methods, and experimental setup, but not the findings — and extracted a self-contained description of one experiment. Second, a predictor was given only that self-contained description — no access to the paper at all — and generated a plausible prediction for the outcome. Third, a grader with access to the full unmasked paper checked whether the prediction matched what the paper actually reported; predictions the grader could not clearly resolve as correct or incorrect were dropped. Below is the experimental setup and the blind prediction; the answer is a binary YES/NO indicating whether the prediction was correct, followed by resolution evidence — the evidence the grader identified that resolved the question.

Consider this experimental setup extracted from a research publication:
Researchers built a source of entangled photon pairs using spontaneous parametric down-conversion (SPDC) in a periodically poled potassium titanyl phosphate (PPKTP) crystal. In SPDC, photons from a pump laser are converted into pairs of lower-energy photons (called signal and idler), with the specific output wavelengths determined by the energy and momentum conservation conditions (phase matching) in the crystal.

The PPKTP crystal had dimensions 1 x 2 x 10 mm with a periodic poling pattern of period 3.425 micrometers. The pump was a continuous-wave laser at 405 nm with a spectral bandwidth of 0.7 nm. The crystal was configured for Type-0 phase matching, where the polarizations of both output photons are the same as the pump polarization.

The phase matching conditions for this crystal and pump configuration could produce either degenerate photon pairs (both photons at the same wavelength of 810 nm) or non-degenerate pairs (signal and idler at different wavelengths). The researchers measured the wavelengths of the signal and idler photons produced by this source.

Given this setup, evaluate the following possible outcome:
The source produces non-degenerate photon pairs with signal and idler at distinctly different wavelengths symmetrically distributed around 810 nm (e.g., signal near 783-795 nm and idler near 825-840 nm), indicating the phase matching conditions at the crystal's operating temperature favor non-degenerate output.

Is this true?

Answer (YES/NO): NO